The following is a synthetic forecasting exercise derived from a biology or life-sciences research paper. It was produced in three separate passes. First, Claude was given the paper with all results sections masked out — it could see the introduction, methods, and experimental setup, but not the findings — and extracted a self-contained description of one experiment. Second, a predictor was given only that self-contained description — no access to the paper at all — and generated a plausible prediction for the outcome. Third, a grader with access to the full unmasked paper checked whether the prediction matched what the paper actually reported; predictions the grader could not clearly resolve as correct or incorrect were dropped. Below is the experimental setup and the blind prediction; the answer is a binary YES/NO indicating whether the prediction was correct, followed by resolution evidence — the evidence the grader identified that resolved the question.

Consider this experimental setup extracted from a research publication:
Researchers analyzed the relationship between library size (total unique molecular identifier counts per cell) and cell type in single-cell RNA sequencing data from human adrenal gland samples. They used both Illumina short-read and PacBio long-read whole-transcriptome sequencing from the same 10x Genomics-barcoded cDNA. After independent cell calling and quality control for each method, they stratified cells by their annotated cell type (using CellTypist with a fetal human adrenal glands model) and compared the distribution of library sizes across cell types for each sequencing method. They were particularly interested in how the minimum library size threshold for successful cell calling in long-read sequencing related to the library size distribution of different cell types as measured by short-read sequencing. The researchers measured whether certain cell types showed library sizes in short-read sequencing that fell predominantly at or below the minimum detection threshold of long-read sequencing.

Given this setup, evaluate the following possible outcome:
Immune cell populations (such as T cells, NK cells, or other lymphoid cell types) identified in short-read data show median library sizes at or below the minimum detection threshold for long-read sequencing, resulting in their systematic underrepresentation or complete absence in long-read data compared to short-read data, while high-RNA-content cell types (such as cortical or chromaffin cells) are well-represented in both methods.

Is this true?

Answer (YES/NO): NO